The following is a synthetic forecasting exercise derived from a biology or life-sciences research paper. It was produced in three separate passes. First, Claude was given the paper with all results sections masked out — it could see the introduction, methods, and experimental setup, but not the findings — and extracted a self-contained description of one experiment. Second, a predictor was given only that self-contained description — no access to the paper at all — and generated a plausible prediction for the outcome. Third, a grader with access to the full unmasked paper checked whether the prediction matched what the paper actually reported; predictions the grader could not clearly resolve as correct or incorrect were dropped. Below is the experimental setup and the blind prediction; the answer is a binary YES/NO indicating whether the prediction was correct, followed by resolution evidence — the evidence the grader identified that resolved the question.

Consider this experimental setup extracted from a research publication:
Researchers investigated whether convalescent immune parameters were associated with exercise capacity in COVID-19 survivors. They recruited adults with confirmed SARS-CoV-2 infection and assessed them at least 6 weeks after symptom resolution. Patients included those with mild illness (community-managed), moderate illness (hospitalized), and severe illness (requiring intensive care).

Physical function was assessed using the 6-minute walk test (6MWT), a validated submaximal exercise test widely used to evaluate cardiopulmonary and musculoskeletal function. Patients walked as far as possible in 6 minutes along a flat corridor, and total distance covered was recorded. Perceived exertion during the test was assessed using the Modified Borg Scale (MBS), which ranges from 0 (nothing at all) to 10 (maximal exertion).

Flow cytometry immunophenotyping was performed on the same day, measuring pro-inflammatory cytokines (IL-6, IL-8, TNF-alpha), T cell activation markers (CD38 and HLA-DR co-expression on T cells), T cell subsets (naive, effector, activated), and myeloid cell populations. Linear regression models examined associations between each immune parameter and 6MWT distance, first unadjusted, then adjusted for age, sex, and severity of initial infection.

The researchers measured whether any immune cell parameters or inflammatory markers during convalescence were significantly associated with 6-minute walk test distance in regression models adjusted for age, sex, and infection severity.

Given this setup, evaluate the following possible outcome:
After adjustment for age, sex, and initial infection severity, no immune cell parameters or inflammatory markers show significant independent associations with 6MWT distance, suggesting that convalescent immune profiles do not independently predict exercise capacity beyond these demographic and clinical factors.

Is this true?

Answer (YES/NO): YES